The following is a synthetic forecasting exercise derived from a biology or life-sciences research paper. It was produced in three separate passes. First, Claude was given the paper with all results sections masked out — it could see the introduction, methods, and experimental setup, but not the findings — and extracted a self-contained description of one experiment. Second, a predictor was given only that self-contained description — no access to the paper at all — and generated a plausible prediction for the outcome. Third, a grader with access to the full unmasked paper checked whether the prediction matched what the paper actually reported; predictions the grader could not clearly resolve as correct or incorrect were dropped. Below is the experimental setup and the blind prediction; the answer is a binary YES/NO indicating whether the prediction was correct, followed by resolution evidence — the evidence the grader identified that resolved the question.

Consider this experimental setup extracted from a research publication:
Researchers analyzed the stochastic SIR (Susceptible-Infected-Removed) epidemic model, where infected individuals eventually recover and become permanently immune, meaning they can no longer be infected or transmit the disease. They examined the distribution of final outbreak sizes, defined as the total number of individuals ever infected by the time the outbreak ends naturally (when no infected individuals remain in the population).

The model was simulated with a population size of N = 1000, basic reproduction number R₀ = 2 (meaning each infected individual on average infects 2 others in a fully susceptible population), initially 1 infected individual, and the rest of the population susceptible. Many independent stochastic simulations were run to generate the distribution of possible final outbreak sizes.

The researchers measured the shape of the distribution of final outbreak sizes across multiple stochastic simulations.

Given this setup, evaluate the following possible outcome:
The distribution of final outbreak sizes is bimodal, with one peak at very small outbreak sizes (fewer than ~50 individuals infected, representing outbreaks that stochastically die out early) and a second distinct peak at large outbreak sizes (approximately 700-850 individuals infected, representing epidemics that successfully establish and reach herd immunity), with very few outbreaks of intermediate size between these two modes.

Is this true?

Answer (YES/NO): YES